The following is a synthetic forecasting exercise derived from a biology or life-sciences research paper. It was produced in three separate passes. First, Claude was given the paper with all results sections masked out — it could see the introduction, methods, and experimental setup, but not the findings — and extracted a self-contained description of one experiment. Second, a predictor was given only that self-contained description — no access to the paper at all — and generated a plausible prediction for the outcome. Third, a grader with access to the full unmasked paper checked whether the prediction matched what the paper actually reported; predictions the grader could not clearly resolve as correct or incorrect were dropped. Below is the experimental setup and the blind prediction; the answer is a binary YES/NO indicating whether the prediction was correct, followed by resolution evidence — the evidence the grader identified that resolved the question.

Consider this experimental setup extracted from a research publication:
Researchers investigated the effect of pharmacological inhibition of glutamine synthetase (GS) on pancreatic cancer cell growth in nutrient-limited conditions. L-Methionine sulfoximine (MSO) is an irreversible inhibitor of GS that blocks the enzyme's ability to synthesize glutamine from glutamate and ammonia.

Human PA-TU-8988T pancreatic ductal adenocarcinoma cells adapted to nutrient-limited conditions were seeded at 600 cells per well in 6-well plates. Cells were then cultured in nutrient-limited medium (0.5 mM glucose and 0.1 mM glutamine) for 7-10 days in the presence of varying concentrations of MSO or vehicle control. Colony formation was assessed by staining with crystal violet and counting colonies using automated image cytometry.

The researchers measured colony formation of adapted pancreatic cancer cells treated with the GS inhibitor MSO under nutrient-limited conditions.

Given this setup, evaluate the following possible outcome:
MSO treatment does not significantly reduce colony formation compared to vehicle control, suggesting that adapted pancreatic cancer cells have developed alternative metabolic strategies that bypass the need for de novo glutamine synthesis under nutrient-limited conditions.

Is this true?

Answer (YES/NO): NO